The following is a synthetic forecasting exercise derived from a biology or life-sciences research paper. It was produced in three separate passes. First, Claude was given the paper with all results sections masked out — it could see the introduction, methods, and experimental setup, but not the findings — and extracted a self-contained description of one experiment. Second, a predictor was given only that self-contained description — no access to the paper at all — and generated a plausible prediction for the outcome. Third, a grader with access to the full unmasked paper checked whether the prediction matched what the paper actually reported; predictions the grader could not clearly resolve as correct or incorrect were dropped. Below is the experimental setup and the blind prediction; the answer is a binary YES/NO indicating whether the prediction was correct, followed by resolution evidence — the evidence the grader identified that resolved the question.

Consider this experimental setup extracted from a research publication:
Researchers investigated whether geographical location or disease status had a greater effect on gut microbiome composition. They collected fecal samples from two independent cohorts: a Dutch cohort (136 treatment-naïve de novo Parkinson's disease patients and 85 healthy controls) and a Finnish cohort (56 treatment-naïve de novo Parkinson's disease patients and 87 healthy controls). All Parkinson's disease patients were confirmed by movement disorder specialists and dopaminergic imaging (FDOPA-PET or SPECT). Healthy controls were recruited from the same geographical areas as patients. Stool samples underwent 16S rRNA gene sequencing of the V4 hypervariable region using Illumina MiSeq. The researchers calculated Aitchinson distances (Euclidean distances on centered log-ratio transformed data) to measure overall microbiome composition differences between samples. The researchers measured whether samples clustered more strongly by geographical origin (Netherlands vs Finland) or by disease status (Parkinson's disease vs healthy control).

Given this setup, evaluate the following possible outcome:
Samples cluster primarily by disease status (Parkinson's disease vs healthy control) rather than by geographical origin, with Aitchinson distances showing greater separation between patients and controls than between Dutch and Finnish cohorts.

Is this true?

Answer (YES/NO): NO